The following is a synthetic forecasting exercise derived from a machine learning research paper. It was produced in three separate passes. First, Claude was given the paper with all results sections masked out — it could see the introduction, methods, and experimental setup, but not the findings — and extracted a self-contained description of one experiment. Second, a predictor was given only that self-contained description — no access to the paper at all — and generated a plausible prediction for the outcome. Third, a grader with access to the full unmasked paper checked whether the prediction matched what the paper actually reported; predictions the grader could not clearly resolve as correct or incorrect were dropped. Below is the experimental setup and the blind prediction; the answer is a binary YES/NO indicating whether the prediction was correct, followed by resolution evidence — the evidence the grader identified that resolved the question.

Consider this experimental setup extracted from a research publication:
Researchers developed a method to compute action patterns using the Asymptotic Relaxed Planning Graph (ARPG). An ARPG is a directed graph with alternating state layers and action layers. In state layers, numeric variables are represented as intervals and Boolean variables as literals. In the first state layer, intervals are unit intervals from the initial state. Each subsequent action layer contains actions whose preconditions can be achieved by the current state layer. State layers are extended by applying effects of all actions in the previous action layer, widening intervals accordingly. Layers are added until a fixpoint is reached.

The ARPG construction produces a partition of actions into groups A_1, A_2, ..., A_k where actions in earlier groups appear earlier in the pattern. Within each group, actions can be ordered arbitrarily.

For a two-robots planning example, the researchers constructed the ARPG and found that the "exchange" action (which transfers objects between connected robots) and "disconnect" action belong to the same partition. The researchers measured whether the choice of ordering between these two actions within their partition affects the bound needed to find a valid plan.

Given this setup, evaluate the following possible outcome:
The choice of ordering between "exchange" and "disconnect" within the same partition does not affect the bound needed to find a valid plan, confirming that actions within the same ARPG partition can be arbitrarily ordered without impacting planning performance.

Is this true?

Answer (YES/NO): NO